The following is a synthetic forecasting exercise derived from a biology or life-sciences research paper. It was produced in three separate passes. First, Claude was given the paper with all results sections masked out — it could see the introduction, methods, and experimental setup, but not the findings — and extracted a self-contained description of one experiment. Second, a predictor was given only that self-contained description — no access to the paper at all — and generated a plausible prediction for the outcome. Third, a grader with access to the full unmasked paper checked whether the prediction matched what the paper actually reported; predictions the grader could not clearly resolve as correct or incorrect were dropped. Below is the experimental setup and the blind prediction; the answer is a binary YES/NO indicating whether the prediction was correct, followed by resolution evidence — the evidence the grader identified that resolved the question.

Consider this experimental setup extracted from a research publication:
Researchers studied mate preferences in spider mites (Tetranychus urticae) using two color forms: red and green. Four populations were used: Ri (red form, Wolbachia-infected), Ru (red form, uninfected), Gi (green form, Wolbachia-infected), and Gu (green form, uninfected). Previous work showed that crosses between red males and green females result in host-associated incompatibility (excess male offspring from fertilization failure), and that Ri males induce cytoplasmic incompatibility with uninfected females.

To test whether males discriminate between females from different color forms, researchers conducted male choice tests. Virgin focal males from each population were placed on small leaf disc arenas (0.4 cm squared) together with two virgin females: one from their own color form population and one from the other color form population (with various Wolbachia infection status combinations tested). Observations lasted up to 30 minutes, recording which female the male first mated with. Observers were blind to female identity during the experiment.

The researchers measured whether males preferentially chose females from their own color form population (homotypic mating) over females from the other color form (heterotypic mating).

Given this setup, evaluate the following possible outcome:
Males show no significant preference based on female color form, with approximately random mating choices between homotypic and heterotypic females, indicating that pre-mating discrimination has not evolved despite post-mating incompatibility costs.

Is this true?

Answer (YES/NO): NO